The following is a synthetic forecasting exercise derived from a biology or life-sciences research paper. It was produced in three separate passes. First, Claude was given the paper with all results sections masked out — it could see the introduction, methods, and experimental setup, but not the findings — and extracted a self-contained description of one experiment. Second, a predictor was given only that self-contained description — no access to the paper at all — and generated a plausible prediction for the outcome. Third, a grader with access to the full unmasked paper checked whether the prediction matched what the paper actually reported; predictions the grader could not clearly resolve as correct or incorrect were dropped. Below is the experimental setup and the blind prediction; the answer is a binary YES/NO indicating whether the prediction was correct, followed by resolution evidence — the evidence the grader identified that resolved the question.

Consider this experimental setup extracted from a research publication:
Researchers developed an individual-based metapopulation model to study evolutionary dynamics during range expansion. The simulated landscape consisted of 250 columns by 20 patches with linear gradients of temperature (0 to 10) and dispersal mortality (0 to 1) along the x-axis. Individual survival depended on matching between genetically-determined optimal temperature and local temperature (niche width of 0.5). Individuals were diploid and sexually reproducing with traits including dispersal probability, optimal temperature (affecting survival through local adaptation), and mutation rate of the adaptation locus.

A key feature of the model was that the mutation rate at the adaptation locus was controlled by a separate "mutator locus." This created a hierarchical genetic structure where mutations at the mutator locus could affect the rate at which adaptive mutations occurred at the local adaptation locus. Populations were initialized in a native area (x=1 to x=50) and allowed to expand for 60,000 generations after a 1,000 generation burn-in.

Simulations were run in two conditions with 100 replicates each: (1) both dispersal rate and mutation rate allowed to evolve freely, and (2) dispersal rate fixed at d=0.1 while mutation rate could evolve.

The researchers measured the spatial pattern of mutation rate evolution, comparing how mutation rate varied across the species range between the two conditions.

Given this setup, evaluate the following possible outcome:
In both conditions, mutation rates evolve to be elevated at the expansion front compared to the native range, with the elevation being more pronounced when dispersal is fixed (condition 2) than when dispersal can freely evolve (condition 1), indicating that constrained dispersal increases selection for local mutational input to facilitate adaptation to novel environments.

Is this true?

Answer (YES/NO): NO